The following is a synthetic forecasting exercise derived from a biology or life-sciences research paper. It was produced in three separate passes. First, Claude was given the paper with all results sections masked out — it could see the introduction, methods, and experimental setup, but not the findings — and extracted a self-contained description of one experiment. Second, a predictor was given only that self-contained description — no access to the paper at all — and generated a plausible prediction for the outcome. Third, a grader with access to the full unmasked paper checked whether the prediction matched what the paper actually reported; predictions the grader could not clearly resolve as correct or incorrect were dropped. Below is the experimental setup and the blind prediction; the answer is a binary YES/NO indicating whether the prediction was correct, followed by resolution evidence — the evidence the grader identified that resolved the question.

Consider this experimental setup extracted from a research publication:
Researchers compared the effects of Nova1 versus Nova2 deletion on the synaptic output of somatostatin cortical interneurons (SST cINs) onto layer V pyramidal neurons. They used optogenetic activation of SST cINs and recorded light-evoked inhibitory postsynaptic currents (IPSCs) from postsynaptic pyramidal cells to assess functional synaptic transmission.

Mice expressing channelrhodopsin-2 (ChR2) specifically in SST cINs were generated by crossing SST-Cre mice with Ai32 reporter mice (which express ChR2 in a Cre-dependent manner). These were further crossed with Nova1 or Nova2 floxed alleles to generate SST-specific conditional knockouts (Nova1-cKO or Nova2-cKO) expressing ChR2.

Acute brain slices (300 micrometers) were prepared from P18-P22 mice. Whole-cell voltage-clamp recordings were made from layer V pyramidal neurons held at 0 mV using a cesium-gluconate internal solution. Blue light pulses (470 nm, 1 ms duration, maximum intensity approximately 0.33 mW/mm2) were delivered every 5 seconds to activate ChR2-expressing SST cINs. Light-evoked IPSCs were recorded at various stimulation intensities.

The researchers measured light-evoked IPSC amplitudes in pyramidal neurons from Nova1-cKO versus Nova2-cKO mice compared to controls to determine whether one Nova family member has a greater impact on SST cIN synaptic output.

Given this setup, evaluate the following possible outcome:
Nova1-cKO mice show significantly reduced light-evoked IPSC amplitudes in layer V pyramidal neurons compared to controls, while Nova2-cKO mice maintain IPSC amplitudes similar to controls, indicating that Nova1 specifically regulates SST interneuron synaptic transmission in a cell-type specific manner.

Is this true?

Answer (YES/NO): NO